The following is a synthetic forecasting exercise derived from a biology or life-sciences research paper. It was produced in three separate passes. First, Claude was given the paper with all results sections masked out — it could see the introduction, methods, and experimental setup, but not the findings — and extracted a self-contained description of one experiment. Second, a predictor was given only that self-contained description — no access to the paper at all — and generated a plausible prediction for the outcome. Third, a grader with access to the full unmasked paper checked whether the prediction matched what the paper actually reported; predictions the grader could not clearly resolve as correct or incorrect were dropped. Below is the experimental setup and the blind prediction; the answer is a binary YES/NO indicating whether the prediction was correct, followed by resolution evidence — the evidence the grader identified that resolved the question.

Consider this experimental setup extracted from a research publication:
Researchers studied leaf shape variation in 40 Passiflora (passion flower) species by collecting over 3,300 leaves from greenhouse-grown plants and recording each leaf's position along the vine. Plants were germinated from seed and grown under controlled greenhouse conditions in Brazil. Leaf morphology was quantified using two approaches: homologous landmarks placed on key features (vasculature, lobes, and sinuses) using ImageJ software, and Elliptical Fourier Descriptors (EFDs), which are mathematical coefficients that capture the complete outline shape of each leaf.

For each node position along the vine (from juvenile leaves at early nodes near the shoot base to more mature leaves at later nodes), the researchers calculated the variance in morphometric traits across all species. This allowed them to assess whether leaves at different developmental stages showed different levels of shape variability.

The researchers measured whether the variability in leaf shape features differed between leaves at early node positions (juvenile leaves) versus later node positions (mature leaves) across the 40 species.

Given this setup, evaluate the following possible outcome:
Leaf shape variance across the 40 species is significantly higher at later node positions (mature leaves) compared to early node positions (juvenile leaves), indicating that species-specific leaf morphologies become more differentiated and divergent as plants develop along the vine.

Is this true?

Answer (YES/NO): YES